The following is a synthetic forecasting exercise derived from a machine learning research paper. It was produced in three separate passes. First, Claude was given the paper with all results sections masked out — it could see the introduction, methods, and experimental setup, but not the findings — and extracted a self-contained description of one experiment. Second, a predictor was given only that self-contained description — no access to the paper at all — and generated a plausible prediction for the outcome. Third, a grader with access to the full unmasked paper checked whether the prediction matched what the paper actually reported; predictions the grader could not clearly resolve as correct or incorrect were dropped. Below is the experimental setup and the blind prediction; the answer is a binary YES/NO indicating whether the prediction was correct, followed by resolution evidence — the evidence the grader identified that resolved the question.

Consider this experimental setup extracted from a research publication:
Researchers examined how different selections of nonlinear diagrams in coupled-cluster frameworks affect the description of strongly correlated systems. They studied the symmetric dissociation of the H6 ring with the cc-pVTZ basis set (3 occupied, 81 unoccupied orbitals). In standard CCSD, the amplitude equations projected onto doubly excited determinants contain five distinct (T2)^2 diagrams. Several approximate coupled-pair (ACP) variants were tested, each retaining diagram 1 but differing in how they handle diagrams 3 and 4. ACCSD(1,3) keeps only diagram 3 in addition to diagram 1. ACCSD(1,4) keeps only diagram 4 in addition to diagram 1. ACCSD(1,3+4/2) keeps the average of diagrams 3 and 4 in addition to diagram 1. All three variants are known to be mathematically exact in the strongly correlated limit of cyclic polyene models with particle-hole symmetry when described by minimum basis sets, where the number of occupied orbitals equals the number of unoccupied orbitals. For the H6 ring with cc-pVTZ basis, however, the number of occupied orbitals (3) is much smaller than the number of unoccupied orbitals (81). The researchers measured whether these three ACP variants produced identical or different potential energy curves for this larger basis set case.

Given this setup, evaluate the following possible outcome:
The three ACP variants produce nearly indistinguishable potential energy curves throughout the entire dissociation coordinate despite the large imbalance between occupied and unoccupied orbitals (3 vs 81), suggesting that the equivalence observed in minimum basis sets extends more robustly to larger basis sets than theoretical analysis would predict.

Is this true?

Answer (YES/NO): NO